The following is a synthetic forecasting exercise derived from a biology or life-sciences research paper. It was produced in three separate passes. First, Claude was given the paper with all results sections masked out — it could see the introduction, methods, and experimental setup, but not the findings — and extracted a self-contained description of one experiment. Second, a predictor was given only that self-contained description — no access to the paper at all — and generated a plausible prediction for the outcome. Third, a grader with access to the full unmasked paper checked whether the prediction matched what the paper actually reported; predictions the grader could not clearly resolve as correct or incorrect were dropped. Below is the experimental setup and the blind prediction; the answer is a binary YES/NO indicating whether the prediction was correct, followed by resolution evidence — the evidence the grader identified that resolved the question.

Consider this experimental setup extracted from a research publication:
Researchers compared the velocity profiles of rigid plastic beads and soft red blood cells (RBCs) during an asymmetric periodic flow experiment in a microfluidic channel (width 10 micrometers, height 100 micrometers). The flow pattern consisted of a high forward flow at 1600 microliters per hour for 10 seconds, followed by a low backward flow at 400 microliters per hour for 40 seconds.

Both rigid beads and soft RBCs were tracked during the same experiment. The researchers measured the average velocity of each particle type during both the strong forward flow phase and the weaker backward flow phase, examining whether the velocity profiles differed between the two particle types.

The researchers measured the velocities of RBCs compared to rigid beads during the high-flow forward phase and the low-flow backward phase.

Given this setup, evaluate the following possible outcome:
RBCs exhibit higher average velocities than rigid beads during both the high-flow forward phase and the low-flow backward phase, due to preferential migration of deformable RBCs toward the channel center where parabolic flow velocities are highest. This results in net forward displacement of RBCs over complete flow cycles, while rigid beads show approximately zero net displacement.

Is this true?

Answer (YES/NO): NO